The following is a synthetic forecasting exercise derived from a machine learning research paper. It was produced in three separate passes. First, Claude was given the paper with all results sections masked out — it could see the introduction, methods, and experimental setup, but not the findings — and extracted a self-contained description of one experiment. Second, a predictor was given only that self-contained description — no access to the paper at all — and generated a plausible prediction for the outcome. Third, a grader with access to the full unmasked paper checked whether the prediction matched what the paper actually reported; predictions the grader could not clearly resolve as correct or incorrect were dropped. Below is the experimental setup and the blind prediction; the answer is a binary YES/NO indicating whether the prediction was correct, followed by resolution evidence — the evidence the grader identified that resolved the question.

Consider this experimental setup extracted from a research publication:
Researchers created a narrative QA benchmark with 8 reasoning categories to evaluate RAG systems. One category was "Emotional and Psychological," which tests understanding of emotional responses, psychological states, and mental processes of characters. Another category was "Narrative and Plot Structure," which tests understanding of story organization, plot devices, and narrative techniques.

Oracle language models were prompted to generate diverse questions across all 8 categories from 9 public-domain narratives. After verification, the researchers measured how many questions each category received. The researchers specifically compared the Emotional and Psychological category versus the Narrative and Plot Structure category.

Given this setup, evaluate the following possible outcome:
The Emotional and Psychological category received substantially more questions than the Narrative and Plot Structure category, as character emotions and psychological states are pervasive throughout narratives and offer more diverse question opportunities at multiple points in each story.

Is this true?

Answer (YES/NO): NO